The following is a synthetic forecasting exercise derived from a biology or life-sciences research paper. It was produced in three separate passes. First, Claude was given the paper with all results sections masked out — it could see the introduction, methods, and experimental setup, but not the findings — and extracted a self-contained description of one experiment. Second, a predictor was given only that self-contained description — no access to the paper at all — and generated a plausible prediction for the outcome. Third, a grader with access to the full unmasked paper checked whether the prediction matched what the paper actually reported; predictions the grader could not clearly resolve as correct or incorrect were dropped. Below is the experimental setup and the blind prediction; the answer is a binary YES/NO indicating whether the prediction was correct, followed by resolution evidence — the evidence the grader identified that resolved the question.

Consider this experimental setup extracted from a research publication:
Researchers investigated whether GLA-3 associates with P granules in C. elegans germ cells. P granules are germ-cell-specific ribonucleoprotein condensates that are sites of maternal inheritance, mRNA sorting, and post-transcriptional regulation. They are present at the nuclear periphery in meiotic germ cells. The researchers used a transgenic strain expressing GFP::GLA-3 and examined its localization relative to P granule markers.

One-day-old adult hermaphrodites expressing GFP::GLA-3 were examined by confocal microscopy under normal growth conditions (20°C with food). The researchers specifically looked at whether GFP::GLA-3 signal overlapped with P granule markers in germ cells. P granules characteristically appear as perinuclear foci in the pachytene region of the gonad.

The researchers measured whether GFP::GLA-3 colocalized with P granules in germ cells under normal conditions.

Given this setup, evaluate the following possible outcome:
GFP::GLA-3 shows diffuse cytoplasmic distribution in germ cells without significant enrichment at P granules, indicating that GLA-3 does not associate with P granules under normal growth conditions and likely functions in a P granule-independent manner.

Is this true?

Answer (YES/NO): NO